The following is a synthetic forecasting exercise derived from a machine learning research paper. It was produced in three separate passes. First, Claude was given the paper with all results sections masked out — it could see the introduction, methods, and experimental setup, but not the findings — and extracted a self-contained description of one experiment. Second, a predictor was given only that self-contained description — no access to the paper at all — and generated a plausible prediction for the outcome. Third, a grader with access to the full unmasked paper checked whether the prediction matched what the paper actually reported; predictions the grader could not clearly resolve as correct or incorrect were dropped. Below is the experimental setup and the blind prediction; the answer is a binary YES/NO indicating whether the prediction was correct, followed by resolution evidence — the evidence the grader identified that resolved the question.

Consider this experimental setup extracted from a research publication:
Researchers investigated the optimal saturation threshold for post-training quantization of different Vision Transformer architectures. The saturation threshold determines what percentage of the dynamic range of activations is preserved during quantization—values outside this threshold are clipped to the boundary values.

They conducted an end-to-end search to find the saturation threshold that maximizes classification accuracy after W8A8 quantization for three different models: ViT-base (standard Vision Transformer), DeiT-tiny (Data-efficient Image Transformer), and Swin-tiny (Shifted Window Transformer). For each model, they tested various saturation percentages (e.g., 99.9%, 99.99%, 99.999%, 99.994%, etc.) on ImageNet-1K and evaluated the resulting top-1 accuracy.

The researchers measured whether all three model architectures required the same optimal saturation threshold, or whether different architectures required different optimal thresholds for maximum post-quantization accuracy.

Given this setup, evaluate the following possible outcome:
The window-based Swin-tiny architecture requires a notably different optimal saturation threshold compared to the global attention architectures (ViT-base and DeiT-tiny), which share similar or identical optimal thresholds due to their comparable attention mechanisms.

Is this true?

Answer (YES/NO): YES